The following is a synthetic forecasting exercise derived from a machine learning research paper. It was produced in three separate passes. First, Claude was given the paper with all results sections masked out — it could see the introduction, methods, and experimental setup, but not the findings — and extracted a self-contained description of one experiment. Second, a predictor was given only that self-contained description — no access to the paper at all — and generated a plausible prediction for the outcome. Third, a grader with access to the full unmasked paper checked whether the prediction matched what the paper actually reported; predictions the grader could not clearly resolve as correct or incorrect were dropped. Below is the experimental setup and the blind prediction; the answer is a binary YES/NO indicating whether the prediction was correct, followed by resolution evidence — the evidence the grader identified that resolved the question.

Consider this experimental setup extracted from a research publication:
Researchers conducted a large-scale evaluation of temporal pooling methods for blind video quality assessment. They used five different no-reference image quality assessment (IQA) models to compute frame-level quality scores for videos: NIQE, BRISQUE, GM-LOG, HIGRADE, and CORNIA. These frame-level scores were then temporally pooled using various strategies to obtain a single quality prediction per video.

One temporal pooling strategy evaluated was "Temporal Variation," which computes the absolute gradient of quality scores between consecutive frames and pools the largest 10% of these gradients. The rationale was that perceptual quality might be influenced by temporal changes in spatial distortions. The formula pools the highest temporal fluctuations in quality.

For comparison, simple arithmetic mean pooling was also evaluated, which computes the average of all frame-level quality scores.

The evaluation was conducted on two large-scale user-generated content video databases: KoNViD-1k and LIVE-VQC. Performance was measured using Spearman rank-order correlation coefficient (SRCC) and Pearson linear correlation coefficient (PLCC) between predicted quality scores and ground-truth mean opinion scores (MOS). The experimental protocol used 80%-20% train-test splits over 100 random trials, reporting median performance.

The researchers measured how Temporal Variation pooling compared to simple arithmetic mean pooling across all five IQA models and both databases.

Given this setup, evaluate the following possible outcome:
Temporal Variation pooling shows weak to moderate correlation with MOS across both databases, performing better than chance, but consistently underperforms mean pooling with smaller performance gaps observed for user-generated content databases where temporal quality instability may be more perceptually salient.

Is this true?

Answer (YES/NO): YES